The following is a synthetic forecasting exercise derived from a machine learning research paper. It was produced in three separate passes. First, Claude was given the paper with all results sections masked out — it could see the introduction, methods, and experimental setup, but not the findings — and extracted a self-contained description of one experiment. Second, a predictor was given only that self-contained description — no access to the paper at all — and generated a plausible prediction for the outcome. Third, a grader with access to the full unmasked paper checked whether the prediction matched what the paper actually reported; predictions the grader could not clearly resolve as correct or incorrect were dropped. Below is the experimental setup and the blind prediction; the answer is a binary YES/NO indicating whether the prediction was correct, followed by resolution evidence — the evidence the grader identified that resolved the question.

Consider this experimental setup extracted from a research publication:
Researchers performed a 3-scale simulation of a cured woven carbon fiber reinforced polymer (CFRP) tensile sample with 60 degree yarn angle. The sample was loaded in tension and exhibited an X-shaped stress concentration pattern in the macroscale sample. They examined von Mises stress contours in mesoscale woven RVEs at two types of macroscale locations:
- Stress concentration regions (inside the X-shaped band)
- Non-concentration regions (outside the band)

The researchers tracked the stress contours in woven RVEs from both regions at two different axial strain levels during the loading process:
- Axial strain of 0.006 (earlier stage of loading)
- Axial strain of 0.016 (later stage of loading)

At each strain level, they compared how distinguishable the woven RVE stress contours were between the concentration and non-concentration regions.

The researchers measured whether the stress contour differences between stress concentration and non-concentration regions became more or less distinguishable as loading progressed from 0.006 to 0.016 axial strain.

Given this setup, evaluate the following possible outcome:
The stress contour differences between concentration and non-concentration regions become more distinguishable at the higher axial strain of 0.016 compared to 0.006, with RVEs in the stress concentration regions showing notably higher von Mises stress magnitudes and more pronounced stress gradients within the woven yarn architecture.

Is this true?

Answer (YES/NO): NO